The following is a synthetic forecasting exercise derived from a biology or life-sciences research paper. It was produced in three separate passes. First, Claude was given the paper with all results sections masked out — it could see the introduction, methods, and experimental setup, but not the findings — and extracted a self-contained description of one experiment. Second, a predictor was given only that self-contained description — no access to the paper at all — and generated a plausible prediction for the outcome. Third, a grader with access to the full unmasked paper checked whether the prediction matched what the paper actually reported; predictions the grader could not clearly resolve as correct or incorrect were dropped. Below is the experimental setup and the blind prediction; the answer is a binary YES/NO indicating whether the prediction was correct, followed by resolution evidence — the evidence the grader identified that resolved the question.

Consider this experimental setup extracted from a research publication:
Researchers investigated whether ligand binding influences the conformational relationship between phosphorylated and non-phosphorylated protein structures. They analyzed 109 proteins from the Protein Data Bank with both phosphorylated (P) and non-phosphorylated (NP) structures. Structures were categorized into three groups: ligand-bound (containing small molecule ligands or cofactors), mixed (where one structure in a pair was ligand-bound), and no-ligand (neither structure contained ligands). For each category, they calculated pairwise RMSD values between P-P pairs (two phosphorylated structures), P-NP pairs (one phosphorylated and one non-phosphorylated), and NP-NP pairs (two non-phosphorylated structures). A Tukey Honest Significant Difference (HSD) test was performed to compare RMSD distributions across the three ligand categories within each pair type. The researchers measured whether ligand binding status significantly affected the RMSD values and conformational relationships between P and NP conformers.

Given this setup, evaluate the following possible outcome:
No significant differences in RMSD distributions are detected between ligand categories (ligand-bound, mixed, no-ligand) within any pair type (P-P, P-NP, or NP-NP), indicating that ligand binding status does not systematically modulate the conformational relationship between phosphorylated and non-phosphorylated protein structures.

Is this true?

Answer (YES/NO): NO